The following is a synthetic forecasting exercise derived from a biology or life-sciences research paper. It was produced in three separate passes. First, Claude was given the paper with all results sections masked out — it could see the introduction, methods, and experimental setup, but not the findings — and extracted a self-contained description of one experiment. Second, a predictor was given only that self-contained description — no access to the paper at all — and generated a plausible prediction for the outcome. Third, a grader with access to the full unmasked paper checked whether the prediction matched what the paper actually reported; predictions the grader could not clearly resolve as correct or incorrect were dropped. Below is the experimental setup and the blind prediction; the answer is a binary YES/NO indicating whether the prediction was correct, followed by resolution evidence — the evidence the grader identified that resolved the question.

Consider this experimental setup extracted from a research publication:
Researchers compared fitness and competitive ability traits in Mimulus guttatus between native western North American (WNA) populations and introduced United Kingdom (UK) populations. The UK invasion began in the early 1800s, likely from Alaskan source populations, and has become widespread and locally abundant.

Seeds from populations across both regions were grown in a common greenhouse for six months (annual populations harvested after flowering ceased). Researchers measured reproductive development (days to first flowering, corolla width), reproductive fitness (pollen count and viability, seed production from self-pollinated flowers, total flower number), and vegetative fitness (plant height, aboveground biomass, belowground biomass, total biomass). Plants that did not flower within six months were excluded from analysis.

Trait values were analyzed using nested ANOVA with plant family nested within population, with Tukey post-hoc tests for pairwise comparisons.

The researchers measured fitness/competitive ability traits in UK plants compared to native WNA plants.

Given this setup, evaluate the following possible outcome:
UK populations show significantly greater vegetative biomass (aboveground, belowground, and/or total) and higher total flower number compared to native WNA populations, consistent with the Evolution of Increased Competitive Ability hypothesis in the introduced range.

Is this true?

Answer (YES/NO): YES